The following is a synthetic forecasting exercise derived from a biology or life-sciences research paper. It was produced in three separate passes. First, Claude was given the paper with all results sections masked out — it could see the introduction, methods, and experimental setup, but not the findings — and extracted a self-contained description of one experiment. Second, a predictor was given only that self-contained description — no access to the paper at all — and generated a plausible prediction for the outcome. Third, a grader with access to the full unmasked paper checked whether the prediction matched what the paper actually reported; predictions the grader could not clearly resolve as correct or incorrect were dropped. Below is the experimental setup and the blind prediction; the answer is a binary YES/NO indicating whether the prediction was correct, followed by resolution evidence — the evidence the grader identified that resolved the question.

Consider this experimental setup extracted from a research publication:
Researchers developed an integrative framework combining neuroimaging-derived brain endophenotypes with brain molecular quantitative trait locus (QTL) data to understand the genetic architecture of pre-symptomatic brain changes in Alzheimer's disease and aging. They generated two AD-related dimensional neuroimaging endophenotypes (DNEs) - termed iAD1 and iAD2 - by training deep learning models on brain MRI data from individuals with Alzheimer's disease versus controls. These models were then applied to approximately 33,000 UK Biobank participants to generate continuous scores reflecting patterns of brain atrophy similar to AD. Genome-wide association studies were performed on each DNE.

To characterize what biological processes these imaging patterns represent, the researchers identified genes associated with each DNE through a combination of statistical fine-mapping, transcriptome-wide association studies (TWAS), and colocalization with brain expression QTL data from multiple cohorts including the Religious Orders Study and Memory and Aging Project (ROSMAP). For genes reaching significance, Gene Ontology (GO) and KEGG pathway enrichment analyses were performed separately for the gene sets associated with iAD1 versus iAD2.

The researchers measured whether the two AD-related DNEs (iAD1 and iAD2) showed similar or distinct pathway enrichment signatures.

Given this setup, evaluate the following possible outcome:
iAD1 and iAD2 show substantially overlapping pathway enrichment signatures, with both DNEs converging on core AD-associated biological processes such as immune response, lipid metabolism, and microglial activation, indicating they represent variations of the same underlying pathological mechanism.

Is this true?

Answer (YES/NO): NO